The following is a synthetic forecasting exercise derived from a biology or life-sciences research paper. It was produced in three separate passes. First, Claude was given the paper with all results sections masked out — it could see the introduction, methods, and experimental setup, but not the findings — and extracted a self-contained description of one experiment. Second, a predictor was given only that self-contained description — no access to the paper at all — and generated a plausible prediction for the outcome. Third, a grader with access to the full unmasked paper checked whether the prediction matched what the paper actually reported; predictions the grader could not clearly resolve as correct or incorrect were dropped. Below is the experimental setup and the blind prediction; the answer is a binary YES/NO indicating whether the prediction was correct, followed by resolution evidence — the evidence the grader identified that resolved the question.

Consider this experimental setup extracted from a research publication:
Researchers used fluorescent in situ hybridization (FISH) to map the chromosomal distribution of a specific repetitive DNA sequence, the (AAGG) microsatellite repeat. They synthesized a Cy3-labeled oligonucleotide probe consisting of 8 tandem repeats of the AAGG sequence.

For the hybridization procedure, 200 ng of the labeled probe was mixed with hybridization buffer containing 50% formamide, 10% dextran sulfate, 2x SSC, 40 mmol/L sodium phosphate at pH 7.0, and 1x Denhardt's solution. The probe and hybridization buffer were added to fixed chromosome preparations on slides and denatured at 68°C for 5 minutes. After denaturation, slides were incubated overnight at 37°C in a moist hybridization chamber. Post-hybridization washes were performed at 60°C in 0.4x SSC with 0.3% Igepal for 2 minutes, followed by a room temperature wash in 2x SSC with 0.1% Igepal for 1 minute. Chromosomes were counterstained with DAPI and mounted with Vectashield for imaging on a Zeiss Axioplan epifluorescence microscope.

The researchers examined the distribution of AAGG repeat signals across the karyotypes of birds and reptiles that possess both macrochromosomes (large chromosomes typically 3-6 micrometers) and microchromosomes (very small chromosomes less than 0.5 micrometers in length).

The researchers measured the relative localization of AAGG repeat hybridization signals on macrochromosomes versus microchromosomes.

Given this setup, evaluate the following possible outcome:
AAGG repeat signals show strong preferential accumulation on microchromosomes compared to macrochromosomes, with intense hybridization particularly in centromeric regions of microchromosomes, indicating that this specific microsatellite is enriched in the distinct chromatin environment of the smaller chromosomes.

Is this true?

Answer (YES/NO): NO